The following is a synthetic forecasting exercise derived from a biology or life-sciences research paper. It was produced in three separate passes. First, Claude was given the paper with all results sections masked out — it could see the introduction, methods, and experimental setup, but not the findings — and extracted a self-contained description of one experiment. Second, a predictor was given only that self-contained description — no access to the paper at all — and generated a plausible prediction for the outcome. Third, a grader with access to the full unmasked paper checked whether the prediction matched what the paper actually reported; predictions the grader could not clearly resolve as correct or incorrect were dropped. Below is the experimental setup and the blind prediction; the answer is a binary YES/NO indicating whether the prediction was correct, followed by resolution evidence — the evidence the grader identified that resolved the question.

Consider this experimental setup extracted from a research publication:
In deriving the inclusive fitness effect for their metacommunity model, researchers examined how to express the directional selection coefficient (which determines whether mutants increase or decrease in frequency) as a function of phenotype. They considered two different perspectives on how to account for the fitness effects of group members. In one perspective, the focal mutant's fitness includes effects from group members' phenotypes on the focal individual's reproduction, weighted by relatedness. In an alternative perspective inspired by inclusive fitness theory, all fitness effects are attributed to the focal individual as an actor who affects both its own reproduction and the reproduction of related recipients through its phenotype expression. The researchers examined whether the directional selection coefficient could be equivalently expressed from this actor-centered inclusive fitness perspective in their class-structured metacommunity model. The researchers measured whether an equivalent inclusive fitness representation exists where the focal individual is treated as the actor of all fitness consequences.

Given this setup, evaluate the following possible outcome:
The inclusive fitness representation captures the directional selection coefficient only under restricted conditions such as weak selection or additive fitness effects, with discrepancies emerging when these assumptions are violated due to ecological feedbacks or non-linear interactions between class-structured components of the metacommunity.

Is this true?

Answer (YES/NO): NO